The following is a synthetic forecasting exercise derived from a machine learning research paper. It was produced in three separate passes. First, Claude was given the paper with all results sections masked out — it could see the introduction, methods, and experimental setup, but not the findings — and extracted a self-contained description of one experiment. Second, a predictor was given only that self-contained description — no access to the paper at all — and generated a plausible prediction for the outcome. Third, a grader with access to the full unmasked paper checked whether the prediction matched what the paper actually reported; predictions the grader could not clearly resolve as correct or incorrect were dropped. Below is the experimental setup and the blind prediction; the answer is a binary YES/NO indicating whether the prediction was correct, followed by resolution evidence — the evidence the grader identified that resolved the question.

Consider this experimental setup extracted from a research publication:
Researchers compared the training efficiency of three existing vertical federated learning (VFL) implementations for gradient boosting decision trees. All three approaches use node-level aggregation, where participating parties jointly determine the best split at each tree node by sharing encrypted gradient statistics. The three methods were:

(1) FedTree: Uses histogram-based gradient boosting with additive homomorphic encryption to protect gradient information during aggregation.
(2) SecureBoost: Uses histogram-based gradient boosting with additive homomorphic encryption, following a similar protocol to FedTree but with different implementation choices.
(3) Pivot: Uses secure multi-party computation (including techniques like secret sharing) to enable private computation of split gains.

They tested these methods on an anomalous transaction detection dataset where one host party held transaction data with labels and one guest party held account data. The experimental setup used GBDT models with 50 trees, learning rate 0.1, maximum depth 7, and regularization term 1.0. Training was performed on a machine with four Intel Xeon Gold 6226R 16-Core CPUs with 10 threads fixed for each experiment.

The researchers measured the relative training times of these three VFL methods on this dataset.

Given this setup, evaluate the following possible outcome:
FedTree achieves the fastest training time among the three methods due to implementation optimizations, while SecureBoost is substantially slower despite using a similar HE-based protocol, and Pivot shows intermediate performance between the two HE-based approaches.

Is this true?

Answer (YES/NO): NO